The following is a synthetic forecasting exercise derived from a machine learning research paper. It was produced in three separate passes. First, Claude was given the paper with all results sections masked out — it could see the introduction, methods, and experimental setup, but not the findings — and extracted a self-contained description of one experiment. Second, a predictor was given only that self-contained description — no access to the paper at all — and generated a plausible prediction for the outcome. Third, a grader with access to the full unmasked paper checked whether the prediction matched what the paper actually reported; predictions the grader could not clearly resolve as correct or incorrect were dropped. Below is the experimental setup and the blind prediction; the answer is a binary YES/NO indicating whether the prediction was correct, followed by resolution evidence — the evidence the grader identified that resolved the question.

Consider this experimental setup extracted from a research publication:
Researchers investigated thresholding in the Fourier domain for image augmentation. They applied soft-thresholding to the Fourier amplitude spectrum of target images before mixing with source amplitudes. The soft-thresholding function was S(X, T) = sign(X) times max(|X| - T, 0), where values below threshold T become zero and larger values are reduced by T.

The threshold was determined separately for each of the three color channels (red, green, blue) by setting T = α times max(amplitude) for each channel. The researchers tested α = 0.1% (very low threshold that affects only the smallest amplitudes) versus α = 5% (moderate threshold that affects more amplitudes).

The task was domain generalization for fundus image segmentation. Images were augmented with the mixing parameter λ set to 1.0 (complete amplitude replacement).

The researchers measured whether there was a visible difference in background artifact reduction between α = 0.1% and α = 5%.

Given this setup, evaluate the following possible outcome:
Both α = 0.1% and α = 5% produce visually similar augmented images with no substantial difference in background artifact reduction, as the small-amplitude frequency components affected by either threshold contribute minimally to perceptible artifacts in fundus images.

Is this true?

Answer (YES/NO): NO